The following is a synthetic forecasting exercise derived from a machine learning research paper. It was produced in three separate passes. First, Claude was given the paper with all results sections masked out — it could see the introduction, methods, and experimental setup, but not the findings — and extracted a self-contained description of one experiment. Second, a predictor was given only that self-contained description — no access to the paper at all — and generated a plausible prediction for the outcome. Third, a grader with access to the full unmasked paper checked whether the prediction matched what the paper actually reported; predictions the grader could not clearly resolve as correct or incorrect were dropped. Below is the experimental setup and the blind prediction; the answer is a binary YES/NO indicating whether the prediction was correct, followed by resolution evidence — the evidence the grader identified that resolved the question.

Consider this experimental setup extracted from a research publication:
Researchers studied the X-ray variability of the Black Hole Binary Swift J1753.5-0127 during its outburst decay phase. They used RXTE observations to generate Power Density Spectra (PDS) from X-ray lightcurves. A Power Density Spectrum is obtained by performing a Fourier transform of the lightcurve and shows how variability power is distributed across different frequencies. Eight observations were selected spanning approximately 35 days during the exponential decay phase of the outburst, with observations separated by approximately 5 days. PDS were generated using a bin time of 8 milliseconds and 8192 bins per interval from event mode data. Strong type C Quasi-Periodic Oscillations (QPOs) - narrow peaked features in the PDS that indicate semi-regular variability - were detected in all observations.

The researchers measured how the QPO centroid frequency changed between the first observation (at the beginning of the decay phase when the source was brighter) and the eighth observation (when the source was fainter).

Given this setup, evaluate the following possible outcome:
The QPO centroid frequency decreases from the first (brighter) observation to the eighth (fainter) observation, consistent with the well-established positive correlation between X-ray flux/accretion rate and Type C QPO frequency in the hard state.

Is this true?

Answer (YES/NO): YES